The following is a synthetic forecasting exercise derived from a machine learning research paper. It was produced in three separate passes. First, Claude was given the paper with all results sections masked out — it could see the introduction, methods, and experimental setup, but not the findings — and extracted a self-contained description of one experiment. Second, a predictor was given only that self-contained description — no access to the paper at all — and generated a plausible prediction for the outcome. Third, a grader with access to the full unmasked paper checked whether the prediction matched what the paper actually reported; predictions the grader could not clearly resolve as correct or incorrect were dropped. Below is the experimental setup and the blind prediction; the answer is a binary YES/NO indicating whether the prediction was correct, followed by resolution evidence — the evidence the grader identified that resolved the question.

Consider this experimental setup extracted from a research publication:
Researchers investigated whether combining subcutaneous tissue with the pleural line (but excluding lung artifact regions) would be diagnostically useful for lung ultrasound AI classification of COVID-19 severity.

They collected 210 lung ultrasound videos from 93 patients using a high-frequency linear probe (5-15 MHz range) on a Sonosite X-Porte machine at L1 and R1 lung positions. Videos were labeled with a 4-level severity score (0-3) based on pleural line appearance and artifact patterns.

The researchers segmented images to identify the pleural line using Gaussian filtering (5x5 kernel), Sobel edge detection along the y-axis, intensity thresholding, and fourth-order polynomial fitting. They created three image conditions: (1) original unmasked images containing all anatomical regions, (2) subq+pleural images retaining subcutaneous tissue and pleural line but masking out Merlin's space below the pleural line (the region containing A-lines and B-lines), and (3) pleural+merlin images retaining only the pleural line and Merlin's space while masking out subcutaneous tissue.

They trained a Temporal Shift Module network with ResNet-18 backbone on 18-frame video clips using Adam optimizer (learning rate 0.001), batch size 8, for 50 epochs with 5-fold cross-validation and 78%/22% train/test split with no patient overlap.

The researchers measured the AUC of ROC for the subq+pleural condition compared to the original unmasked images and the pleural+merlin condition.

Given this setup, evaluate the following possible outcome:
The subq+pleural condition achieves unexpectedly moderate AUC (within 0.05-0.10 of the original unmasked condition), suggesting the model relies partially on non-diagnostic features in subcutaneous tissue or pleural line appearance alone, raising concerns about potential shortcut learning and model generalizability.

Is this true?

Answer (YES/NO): NO